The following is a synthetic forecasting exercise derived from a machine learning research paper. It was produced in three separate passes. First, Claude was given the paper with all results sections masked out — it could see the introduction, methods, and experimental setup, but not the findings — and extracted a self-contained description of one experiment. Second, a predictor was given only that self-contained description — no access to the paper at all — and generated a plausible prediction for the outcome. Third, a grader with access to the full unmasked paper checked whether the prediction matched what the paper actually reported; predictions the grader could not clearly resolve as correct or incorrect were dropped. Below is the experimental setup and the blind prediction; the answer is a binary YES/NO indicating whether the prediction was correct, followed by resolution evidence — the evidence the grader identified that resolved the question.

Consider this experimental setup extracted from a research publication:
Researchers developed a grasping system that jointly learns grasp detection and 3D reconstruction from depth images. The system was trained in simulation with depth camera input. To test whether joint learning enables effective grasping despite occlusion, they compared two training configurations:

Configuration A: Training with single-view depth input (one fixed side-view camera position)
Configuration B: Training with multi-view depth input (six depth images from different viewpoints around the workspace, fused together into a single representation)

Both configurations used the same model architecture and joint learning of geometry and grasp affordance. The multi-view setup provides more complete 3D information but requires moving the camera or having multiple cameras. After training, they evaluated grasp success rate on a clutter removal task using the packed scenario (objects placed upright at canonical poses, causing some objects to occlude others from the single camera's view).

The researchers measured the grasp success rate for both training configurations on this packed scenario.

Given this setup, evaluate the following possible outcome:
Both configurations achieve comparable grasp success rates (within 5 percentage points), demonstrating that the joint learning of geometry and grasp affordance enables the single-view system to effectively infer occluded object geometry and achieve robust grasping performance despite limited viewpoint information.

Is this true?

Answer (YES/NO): YES